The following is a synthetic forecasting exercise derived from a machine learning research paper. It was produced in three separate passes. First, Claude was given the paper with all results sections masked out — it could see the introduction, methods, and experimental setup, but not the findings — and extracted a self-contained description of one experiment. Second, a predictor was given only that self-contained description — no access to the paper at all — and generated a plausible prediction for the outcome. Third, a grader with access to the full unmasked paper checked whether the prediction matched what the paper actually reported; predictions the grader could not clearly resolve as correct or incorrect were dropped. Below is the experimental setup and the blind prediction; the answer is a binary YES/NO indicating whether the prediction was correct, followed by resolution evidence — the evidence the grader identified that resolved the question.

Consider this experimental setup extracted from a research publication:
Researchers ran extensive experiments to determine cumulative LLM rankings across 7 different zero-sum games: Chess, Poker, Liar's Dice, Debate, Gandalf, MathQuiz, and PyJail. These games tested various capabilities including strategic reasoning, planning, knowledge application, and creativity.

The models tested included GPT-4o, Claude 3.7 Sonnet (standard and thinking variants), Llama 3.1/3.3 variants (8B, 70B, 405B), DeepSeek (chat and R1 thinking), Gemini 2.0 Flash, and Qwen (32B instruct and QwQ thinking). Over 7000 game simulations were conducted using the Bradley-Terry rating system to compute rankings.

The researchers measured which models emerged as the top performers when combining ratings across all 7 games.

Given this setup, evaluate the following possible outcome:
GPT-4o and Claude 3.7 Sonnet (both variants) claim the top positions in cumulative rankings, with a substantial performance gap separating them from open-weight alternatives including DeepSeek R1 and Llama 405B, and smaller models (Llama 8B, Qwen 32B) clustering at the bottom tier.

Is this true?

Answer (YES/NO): NO